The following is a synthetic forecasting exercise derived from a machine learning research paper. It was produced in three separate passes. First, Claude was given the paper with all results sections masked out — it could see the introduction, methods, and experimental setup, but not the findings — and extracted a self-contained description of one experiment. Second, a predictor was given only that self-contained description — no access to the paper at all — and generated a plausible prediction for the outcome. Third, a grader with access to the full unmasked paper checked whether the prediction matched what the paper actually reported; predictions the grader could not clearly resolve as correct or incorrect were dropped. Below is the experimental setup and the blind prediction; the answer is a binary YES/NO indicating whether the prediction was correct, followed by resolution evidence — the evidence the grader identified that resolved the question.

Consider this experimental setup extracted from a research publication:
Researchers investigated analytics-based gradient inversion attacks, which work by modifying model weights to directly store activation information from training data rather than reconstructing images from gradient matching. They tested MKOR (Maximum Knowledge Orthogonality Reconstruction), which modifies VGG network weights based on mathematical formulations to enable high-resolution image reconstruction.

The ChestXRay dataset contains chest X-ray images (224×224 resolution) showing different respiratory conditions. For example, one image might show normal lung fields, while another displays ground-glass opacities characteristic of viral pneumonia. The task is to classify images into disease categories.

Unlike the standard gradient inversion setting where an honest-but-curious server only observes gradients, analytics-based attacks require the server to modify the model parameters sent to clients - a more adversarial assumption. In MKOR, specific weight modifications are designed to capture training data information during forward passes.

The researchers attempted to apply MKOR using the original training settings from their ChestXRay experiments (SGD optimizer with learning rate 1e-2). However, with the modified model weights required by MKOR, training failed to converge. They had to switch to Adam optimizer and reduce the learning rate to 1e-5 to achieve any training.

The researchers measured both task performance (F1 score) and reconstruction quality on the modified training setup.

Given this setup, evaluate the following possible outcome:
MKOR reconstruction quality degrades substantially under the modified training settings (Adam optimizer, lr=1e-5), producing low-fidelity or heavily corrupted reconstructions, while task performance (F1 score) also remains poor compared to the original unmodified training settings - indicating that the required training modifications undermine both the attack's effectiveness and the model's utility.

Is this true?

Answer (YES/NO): YES